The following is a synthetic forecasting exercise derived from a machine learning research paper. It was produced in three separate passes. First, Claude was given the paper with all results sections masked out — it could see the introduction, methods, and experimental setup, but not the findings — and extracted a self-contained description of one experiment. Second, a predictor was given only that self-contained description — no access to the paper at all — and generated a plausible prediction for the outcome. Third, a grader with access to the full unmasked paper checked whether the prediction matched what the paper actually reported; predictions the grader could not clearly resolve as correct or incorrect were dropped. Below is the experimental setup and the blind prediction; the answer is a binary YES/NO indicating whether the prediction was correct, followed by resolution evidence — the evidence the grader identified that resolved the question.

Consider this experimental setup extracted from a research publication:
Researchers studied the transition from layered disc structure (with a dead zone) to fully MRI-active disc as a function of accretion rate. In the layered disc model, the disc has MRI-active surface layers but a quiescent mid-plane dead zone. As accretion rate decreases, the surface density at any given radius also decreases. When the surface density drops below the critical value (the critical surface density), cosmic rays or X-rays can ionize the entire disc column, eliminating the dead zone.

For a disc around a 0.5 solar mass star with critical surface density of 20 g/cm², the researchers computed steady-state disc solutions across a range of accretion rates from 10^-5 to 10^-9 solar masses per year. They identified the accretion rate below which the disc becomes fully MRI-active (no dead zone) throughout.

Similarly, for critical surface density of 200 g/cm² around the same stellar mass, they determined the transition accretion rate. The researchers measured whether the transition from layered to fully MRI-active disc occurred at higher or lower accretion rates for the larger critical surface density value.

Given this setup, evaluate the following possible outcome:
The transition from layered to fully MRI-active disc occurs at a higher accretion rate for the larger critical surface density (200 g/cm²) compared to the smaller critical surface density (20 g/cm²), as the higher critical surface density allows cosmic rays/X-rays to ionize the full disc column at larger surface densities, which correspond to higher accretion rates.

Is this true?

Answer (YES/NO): YES